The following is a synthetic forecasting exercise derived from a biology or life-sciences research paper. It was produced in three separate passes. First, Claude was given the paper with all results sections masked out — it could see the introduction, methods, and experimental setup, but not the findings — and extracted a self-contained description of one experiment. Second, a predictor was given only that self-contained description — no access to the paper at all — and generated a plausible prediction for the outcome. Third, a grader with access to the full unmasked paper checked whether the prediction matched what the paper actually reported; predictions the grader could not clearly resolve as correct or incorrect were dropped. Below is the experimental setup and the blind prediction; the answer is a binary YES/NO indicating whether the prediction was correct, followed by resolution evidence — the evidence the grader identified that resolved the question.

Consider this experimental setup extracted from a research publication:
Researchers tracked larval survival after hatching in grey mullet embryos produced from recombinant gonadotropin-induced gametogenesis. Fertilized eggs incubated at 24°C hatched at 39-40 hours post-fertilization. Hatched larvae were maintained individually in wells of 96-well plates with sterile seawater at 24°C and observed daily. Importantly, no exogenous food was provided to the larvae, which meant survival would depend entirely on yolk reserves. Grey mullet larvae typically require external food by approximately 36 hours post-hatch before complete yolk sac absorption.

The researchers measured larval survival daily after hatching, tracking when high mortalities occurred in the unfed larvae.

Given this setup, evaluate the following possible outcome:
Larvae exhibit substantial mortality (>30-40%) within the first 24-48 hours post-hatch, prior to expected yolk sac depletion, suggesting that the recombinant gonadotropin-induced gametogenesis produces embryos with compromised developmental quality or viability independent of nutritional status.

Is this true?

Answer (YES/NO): YES